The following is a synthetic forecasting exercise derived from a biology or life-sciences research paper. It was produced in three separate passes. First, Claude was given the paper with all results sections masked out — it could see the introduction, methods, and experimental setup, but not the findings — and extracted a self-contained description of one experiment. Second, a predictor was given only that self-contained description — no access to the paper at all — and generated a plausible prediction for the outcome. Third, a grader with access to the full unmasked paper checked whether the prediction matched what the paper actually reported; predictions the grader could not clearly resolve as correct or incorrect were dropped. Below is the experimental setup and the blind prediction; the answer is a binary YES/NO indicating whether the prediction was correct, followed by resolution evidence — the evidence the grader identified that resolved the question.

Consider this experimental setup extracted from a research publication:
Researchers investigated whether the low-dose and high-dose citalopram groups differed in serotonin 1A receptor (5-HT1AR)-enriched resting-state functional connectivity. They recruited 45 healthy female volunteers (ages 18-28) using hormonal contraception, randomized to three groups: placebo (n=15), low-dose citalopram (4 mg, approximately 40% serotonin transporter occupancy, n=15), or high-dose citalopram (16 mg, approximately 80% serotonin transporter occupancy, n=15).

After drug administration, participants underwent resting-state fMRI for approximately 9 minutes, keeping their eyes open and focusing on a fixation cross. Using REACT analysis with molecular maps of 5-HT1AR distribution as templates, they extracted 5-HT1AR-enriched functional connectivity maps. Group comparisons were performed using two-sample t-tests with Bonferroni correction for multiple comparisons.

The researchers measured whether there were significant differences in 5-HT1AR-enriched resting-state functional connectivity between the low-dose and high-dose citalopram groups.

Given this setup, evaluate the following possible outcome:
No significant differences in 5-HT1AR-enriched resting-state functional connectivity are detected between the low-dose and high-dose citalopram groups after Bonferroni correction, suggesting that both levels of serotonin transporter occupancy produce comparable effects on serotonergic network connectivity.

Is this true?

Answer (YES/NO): NO